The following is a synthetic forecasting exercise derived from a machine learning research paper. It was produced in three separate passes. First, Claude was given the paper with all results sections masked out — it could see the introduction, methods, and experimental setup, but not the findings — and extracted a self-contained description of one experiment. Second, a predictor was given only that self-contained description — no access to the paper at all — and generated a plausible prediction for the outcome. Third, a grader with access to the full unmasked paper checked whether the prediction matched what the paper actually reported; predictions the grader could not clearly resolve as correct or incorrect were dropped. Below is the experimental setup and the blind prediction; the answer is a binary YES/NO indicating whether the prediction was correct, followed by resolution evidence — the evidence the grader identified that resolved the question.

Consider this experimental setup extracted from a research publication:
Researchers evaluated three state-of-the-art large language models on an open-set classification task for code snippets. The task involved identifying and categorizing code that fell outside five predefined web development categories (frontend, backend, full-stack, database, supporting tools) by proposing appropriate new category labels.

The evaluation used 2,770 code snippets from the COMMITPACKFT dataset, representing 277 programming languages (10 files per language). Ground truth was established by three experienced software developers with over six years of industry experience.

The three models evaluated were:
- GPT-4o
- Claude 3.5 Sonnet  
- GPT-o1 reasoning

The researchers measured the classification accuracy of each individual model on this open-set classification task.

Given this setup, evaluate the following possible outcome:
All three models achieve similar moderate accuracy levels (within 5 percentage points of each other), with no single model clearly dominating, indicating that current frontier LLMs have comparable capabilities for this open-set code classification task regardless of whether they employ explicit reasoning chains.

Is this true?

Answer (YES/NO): NO